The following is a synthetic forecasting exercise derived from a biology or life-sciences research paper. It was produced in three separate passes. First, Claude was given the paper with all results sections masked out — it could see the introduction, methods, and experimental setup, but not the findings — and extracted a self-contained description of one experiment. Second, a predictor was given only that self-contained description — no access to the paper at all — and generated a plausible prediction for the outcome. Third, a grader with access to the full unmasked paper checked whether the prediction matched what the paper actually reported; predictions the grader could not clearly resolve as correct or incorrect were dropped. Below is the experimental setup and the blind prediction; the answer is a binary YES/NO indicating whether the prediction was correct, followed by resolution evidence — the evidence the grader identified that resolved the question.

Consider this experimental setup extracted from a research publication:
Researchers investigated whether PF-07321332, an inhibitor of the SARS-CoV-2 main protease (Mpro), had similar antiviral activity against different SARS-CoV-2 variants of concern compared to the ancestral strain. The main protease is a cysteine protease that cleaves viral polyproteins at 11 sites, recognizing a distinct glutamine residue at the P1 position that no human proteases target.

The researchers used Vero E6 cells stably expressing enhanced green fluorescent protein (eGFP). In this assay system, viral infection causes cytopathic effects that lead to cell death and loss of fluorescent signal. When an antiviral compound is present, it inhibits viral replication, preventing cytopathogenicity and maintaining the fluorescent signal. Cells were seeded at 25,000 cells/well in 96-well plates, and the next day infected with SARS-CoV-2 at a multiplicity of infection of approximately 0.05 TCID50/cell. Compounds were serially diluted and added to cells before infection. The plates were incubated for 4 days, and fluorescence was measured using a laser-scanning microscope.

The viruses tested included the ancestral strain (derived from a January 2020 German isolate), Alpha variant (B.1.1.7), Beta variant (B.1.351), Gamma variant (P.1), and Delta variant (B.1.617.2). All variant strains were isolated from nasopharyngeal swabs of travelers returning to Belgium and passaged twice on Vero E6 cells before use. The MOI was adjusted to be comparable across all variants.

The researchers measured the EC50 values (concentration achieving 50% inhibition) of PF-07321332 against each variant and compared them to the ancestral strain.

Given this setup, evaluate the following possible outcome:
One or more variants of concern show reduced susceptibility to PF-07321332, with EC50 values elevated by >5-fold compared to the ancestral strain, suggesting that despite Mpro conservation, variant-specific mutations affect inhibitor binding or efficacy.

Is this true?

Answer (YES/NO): NO